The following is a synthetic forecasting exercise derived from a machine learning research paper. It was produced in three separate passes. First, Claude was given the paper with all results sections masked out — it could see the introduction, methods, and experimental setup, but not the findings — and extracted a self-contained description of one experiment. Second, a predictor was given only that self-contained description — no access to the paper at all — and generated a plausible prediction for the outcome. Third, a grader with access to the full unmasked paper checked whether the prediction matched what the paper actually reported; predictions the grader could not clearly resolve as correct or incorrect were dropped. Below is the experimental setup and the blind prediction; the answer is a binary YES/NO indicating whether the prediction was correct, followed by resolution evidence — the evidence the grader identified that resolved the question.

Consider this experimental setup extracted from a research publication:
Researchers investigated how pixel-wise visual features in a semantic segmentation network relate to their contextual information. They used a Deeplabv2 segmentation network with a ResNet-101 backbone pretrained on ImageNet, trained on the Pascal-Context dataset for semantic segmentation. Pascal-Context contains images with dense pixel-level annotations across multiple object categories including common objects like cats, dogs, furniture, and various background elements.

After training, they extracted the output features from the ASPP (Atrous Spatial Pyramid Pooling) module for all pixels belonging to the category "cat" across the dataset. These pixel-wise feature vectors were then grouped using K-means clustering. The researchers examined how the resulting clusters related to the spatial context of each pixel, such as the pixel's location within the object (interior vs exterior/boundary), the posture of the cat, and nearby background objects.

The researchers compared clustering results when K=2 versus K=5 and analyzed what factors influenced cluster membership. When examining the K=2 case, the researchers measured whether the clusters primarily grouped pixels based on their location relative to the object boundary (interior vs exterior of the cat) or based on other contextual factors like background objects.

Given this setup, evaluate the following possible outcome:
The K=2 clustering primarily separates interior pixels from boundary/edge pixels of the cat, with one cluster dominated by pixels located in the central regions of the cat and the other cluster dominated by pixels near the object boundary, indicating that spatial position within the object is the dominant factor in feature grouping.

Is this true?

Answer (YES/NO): YES